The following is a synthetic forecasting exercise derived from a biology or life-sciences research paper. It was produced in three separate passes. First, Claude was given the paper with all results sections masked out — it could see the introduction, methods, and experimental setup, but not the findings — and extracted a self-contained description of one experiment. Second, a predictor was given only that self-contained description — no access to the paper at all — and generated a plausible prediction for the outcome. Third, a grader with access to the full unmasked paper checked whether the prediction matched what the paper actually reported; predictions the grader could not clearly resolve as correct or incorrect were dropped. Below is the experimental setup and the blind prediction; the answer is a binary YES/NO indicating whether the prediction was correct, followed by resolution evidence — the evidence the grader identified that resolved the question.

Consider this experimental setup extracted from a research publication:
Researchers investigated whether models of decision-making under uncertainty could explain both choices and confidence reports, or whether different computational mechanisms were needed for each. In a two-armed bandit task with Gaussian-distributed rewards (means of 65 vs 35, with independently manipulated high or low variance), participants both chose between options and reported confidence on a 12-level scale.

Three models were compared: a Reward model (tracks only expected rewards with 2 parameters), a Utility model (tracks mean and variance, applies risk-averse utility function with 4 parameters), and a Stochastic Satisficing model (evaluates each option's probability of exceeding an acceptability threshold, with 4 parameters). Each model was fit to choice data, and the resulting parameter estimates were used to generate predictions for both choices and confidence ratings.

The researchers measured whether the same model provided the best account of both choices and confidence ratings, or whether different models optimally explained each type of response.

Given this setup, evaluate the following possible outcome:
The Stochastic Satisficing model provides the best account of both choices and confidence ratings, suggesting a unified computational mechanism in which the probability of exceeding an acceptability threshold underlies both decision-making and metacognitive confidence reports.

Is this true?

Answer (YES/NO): NO